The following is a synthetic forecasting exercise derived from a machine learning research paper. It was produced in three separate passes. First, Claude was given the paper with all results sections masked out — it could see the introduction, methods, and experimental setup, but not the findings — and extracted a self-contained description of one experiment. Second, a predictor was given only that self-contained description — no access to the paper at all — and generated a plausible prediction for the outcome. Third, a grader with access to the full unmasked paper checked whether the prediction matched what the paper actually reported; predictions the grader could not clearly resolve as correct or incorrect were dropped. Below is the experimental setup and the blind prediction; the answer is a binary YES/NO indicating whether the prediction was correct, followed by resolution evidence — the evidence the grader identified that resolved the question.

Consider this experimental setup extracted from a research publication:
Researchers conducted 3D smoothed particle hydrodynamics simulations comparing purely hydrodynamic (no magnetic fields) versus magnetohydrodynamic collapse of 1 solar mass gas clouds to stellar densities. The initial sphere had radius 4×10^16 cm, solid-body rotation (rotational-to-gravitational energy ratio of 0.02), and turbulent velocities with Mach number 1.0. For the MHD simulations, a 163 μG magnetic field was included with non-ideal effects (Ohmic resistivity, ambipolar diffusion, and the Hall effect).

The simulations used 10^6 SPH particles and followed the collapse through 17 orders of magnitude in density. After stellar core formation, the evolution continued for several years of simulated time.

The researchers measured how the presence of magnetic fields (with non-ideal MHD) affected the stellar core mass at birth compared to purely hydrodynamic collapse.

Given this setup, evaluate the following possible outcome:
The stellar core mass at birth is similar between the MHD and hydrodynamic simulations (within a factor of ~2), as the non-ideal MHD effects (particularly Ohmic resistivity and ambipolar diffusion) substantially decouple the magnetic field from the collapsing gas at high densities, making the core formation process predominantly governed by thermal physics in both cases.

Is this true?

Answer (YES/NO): YES